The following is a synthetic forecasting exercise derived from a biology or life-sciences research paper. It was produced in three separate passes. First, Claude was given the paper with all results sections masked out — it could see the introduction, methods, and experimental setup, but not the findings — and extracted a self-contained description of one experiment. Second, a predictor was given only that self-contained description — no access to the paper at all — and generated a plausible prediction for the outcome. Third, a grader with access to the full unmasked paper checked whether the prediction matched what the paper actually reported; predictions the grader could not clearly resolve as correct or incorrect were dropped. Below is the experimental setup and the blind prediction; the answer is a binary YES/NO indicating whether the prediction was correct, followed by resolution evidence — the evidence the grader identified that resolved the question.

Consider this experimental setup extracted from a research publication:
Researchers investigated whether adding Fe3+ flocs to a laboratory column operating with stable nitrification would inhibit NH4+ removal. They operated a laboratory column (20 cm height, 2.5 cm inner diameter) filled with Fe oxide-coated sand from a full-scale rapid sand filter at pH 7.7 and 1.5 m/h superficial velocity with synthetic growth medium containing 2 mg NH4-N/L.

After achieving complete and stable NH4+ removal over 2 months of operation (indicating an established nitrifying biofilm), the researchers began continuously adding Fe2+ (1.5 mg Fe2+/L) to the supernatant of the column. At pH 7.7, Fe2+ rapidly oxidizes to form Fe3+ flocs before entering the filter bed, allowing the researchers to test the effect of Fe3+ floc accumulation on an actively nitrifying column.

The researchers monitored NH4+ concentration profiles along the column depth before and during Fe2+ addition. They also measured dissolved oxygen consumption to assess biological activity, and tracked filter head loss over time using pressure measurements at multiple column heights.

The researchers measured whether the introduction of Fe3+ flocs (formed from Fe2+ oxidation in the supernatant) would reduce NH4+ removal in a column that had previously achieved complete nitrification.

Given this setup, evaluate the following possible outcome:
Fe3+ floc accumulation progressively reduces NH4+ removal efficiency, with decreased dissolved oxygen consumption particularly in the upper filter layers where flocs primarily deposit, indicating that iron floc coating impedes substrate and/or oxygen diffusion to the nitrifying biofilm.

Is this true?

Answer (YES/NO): NO